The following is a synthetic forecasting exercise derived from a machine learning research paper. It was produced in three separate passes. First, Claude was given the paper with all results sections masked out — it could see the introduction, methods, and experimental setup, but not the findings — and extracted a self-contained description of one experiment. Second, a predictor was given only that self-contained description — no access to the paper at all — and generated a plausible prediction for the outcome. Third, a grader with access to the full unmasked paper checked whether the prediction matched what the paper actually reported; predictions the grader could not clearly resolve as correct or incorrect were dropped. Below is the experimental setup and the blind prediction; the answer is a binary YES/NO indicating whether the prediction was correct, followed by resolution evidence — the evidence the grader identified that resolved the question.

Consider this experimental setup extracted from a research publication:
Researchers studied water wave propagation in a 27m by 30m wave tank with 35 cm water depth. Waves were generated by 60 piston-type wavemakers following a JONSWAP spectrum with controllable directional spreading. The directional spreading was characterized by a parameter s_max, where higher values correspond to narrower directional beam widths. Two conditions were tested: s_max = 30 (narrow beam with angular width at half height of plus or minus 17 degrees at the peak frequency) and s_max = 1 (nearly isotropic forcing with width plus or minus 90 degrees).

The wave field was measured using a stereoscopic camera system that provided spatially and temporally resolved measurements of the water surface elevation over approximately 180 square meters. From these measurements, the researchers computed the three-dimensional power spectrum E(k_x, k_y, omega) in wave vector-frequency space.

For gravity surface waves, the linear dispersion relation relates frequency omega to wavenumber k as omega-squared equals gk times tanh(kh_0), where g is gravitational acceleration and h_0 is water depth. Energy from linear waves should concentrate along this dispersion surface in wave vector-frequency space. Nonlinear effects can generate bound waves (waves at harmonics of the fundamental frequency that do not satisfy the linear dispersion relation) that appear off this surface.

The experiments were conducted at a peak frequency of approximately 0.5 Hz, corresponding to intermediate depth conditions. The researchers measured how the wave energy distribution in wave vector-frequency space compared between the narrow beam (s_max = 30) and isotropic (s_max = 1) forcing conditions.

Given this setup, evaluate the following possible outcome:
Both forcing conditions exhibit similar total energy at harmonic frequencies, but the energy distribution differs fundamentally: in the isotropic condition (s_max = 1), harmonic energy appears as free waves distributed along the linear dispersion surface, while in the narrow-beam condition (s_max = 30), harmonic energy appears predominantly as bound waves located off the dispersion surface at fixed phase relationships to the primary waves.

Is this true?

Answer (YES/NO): NO